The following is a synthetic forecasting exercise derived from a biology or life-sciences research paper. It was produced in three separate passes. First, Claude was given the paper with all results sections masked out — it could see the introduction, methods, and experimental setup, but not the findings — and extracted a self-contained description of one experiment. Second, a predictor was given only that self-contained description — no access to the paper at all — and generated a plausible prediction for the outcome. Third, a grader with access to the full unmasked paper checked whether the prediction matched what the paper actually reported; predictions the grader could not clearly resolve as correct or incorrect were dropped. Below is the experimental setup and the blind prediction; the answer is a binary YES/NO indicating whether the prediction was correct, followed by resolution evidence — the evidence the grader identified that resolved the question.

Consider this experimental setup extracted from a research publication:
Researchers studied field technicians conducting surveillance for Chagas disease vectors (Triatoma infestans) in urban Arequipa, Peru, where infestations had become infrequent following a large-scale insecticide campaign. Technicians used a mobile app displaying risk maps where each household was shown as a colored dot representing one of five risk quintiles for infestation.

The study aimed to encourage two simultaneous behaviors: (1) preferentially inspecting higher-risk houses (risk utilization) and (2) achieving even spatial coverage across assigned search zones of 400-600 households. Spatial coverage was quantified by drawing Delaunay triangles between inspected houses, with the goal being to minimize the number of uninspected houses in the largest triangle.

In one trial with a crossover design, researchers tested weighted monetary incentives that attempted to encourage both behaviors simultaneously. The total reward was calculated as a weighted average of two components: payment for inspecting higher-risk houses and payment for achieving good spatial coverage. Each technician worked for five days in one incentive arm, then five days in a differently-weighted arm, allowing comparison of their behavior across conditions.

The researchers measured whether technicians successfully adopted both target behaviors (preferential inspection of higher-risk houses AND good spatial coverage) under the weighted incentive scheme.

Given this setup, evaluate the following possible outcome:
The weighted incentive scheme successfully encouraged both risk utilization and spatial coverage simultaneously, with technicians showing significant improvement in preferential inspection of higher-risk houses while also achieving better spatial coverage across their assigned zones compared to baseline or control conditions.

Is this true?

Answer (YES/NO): NO